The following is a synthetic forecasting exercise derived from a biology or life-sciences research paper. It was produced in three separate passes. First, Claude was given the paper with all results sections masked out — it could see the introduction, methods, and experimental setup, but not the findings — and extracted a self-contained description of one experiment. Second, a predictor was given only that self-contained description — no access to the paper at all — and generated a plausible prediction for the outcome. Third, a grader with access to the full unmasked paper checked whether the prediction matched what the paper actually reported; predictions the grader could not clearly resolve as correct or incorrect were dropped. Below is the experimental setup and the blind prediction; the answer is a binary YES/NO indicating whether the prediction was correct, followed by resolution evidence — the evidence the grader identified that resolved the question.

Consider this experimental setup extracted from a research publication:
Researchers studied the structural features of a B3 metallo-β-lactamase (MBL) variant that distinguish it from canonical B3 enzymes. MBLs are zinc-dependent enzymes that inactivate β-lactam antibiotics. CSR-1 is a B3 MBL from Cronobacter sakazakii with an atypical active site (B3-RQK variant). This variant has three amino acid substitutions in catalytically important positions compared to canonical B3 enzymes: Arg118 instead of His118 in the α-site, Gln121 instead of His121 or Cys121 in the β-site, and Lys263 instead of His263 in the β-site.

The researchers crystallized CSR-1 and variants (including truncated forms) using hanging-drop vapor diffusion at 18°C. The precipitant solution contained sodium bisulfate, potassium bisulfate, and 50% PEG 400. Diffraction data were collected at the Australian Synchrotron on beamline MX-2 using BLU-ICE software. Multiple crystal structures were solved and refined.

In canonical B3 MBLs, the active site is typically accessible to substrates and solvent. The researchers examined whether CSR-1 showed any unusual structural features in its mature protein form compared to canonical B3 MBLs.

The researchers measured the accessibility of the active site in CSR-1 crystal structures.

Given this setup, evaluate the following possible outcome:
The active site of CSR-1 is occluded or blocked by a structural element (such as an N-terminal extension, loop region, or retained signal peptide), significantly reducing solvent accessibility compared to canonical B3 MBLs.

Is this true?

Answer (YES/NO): YES